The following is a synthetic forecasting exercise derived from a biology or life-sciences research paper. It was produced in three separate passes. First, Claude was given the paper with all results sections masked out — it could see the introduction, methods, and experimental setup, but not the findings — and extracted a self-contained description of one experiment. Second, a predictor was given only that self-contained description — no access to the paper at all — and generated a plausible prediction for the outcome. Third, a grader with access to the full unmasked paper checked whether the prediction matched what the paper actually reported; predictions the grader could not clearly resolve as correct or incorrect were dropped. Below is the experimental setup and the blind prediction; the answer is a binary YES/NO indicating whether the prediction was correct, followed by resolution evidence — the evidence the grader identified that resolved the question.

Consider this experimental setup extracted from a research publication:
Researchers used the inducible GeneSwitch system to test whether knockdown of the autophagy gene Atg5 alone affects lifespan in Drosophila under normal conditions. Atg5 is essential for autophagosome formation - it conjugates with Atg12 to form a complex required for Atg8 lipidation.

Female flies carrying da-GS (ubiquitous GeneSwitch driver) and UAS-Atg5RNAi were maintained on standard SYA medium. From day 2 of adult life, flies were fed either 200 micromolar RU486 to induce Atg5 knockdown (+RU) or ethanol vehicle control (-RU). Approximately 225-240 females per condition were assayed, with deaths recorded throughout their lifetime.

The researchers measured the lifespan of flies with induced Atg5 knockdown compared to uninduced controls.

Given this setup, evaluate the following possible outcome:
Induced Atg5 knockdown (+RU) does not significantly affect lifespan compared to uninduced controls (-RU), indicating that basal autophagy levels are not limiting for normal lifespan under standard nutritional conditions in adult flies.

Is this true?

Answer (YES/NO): YES